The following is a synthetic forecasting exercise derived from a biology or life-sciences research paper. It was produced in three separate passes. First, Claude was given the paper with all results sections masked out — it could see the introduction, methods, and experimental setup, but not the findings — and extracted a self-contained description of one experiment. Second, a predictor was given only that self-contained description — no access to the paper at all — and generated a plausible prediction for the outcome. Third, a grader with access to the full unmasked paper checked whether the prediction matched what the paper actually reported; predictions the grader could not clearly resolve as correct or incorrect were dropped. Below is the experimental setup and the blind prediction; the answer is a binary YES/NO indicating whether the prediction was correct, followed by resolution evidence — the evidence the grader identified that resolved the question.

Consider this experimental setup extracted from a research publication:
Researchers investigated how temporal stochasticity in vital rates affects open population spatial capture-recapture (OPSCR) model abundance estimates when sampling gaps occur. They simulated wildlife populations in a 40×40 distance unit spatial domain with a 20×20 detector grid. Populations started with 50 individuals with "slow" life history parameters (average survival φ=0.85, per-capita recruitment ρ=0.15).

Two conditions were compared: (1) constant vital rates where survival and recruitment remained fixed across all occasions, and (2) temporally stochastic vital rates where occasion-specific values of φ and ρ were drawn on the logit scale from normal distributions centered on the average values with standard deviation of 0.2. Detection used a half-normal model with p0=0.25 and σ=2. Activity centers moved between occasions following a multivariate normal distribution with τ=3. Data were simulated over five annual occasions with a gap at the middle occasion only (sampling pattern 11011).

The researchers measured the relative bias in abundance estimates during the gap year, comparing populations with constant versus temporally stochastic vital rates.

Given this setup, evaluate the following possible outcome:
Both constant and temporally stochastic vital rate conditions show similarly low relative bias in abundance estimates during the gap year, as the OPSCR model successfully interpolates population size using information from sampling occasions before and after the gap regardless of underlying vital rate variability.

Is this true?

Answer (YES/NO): YES